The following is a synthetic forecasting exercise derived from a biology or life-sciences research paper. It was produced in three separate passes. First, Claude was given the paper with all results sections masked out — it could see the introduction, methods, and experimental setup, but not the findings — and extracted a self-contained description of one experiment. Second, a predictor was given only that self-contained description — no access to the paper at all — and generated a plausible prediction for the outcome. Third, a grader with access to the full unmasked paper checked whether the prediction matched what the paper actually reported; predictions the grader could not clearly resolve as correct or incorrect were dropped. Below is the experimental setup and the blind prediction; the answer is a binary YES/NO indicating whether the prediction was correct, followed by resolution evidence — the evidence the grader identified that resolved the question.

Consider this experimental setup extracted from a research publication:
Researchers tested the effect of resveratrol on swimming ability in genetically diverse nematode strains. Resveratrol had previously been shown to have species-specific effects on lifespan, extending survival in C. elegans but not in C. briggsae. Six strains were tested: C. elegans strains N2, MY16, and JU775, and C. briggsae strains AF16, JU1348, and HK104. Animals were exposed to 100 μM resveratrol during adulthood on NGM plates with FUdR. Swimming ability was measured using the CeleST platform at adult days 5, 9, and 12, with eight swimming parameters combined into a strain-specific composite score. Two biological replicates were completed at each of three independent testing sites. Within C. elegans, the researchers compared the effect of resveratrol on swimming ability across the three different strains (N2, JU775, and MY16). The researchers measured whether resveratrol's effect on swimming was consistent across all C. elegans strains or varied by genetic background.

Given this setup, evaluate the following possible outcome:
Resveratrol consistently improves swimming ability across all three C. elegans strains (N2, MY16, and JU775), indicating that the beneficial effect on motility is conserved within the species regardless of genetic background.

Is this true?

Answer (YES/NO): NO